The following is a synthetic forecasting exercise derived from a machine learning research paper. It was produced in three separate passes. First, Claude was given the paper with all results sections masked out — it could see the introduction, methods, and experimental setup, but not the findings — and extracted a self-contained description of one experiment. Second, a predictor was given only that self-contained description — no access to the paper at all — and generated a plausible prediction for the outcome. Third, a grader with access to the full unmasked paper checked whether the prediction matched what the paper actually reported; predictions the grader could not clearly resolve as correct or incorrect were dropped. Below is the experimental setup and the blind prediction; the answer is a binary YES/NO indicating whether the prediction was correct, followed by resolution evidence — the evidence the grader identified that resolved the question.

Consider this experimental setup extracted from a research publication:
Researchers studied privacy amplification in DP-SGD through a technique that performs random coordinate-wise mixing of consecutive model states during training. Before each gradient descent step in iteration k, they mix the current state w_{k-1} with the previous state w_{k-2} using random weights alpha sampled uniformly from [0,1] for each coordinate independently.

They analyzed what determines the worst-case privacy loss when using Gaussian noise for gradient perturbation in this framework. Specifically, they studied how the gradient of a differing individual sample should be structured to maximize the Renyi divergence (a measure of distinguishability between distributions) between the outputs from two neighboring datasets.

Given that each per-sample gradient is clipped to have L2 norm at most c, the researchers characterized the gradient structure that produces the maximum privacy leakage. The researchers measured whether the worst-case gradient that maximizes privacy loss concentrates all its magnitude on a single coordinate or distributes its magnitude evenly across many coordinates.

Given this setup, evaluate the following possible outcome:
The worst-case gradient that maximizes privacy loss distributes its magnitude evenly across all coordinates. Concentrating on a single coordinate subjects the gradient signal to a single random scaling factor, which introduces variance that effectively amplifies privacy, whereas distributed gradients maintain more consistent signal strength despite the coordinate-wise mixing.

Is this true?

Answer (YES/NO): NO